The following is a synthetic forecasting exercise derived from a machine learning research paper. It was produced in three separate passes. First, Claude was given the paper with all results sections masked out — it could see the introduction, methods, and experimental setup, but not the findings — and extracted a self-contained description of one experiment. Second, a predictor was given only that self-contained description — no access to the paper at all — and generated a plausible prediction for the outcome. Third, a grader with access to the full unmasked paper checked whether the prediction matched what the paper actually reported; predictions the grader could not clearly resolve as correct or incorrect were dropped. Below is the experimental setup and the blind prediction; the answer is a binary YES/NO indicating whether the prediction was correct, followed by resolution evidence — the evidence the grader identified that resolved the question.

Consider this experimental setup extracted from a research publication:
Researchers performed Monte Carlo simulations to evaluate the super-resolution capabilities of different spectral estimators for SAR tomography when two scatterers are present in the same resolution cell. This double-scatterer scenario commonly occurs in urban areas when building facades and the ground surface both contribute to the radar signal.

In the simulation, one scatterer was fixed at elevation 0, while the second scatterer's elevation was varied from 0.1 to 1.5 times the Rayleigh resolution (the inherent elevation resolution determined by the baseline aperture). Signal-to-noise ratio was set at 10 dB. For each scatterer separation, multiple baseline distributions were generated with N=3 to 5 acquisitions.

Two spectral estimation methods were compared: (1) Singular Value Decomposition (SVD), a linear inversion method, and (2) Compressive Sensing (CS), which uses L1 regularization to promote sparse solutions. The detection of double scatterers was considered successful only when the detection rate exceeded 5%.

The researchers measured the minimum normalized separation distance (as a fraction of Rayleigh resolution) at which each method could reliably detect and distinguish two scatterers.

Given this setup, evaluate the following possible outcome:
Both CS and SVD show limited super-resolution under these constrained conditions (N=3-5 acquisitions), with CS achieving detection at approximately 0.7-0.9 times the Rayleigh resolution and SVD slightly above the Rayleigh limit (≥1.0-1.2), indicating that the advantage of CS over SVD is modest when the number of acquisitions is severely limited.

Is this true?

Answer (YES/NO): NO